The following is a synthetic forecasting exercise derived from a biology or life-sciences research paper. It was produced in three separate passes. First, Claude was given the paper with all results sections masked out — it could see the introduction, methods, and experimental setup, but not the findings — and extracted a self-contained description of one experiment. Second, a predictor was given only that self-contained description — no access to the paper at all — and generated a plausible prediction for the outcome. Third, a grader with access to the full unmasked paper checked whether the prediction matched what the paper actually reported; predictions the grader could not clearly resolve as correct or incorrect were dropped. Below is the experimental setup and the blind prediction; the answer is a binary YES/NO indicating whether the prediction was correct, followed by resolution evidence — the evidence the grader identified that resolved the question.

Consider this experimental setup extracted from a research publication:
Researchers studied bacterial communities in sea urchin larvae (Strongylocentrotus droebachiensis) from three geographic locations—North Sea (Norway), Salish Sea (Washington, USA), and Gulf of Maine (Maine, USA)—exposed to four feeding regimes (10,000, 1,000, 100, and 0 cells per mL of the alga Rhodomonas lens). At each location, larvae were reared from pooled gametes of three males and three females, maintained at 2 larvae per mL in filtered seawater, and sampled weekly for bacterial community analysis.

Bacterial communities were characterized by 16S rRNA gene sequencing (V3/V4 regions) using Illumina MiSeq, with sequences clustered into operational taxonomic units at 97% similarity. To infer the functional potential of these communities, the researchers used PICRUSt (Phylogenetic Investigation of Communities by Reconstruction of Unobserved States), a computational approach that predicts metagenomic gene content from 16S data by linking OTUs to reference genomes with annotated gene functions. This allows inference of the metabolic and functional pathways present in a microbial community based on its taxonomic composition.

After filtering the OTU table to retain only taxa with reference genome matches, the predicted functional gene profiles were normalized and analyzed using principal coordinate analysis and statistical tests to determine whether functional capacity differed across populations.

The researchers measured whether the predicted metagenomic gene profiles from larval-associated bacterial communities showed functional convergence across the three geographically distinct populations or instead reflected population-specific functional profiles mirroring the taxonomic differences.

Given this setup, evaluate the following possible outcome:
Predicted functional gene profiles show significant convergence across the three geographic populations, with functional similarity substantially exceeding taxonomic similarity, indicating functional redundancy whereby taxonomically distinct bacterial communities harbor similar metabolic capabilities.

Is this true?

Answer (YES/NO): NO